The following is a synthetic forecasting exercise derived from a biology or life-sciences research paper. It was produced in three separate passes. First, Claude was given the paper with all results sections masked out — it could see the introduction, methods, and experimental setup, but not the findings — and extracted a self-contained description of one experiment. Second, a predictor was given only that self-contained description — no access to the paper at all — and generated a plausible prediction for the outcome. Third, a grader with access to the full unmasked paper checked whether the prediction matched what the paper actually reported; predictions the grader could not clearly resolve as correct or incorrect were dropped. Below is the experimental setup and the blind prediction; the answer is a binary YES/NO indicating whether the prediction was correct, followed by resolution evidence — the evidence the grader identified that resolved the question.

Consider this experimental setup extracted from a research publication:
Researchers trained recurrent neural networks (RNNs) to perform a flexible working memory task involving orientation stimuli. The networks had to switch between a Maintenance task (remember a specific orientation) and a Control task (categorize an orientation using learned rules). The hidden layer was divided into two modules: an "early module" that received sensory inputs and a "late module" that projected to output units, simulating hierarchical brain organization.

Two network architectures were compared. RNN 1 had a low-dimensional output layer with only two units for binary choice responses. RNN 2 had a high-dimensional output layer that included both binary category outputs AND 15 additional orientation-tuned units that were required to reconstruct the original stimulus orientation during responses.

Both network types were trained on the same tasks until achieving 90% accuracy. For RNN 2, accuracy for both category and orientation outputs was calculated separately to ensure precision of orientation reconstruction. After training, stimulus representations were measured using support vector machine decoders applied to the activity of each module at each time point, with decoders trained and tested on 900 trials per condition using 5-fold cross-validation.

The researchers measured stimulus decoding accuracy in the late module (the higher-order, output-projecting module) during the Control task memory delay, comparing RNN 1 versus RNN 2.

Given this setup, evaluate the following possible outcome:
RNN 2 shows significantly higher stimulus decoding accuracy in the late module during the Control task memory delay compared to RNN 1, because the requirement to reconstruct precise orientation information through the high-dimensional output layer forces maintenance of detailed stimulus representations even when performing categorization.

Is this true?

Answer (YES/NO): YES